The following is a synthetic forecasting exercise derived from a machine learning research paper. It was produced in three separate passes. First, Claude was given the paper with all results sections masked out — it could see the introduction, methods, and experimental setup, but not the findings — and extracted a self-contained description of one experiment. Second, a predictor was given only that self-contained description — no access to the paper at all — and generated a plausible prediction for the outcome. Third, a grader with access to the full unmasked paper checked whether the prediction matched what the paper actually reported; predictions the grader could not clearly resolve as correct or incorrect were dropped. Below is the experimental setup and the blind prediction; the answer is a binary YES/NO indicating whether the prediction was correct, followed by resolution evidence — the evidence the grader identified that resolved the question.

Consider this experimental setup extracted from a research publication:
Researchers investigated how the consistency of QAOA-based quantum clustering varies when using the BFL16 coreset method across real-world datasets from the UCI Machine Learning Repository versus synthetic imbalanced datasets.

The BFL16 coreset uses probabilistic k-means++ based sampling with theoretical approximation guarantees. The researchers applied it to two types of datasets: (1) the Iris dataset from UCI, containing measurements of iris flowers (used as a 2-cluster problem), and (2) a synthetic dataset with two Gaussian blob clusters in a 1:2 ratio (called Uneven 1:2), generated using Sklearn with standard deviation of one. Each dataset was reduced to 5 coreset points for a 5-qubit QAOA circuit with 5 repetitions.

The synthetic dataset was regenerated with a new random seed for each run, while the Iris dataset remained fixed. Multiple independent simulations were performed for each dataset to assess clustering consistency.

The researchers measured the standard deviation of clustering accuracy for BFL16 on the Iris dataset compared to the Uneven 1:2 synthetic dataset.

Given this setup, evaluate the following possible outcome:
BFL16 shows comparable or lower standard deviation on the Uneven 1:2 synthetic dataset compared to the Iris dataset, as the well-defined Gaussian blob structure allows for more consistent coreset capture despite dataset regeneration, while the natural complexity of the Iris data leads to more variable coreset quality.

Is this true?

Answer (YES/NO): YES